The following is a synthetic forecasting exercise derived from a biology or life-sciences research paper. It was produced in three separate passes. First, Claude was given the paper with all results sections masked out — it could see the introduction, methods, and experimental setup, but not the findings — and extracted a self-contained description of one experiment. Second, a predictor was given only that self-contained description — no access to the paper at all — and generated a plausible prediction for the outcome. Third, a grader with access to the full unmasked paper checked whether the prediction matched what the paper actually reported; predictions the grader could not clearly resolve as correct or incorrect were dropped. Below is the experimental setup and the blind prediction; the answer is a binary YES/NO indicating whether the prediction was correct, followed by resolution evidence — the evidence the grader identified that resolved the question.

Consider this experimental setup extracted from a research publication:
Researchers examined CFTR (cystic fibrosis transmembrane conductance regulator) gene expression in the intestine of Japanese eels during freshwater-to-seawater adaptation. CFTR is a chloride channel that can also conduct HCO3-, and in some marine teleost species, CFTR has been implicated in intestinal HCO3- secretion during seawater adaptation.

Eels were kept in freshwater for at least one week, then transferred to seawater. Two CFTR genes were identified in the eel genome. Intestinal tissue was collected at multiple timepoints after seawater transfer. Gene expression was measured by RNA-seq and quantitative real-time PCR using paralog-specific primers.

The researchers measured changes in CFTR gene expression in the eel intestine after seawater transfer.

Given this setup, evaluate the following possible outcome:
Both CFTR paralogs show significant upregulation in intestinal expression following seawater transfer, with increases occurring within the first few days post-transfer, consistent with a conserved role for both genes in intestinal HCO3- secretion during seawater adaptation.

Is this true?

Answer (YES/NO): NO